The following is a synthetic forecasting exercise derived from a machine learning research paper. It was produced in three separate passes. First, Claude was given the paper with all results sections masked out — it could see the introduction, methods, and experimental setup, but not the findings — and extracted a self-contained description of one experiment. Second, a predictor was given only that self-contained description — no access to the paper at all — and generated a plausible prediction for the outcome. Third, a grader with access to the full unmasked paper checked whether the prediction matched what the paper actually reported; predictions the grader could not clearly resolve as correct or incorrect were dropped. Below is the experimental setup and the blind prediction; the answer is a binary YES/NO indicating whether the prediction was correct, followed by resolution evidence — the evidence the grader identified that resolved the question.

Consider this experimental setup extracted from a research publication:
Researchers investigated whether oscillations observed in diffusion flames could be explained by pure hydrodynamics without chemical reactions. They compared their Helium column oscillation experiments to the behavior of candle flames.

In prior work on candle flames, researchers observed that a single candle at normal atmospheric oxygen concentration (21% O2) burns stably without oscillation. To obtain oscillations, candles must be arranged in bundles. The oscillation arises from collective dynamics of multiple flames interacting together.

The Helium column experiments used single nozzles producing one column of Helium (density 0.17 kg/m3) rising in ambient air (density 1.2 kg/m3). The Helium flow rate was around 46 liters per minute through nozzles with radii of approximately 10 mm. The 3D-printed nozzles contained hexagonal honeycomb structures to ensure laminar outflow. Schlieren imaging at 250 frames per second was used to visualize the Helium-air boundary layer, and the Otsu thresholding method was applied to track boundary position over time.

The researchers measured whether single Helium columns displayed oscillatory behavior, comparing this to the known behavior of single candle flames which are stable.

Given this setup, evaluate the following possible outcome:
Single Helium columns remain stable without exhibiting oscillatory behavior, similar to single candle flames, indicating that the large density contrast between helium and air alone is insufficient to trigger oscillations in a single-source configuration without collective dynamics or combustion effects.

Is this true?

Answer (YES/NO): NO